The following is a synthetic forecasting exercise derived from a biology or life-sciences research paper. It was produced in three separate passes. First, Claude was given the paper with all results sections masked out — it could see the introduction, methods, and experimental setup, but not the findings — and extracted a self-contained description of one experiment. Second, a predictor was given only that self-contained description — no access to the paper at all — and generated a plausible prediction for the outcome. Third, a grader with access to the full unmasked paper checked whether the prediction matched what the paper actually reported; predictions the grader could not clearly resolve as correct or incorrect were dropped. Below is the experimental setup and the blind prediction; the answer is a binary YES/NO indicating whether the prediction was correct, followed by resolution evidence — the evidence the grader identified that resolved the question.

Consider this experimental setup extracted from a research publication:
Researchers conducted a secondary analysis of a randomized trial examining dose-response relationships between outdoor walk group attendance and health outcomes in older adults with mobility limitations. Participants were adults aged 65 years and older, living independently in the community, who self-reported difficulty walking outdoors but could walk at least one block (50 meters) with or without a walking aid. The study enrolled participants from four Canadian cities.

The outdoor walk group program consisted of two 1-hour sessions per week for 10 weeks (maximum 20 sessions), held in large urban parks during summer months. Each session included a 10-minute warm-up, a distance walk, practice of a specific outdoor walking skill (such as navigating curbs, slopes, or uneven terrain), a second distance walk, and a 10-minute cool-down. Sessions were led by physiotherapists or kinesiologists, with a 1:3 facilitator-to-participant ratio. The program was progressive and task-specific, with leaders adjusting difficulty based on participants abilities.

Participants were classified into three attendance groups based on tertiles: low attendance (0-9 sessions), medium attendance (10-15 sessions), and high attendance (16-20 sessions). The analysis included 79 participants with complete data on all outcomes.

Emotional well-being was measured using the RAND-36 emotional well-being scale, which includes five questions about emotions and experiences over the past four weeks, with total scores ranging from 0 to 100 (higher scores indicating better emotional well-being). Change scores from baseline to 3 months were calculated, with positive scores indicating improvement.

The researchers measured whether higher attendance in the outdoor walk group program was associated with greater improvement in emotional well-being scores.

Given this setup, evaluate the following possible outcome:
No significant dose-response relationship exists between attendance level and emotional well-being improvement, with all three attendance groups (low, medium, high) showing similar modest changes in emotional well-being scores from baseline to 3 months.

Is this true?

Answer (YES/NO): YES